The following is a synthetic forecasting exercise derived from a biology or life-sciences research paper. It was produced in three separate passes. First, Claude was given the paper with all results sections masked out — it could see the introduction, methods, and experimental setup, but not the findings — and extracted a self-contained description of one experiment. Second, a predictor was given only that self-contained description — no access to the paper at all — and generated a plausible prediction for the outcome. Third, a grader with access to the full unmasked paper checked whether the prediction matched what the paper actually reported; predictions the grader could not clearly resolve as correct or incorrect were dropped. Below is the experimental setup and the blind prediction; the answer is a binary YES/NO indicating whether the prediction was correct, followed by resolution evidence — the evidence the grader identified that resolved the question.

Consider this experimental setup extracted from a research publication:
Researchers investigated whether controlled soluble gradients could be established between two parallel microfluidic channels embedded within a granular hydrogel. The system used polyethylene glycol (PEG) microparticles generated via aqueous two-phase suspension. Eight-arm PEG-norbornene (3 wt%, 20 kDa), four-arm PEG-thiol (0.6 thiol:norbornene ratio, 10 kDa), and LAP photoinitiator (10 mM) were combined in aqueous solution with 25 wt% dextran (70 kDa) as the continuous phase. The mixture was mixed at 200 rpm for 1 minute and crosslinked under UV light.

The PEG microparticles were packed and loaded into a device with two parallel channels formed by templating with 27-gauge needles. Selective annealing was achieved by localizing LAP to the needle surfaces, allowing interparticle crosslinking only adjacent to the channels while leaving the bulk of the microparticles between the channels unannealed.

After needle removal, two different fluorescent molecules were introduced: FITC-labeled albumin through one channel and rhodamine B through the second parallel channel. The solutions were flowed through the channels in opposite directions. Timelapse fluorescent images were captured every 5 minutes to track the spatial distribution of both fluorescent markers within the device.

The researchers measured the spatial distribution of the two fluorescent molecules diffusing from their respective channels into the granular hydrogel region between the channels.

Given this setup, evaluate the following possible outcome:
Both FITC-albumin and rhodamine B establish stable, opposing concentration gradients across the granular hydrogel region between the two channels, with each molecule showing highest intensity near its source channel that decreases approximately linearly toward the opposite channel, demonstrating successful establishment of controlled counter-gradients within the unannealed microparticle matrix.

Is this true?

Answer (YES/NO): NO